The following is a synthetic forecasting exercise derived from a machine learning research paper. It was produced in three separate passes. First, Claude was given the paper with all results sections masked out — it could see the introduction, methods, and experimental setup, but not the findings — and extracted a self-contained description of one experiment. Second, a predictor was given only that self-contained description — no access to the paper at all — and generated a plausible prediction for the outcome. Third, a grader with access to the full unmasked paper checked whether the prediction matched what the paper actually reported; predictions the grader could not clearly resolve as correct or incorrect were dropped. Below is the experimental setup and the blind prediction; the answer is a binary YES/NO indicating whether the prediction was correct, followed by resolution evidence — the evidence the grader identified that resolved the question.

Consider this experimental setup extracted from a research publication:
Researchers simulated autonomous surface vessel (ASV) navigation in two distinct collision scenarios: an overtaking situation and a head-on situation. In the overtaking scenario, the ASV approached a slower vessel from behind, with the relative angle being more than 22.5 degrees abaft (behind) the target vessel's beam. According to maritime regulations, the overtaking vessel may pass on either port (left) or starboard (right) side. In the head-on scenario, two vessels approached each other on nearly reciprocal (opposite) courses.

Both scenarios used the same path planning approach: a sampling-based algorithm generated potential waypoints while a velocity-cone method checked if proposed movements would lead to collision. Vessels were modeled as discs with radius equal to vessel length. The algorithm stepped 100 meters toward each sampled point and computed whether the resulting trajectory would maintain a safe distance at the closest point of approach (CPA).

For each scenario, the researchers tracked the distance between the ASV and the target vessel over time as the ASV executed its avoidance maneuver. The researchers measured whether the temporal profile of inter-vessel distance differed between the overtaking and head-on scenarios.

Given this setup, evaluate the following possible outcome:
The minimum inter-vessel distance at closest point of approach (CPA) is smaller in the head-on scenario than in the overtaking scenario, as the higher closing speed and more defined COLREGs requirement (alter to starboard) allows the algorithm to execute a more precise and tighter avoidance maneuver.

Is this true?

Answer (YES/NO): YES